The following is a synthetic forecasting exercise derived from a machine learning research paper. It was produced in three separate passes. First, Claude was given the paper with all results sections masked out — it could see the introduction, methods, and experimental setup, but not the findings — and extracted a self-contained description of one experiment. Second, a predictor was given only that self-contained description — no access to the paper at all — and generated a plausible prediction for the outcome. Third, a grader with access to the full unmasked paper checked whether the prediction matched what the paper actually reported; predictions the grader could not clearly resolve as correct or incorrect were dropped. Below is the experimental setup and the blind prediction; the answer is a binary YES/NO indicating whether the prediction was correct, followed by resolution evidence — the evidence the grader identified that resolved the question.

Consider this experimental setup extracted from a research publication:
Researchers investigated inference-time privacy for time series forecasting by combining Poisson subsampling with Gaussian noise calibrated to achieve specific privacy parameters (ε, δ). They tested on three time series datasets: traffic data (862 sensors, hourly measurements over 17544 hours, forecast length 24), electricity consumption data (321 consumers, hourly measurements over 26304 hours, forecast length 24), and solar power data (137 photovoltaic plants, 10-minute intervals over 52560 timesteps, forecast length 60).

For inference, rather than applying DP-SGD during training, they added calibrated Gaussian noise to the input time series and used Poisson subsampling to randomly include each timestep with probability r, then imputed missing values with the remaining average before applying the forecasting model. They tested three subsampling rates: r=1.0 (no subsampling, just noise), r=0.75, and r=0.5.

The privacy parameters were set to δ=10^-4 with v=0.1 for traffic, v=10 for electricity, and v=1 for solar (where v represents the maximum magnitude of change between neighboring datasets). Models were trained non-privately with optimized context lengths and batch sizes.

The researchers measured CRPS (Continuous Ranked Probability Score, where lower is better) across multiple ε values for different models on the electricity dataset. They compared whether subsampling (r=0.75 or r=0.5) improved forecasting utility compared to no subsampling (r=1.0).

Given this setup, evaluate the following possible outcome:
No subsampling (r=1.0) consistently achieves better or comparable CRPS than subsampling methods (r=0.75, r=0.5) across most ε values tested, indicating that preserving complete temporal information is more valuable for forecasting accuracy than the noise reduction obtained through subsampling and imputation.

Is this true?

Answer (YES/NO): YES